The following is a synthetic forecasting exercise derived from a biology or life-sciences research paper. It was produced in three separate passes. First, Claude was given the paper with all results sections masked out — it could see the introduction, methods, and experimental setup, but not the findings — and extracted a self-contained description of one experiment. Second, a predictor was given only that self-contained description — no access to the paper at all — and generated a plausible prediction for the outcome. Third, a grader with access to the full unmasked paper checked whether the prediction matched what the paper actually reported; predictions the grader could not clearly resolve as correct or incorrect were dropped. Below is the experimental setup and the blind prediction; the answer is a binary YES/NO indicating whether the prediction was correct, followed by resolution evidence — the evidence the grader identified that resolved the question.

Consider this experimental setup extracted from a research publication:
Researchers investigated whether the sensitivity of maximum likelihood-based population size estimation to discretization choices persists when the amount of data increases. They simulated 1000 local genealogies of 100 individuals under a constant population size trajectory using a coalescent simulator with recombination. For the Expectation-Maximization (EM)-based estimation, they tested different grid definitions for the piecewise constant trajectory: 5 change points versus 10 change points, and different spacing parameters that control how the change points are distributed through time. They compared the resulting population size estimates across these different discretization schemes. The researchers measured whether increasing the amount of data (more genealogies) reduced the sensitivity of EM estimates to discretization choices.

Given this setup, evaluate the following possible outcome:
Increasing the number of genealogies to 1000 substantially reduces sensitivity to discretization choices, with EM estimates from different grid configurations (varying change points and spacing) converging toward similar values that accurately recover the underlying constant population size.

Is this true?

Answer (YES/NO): NO